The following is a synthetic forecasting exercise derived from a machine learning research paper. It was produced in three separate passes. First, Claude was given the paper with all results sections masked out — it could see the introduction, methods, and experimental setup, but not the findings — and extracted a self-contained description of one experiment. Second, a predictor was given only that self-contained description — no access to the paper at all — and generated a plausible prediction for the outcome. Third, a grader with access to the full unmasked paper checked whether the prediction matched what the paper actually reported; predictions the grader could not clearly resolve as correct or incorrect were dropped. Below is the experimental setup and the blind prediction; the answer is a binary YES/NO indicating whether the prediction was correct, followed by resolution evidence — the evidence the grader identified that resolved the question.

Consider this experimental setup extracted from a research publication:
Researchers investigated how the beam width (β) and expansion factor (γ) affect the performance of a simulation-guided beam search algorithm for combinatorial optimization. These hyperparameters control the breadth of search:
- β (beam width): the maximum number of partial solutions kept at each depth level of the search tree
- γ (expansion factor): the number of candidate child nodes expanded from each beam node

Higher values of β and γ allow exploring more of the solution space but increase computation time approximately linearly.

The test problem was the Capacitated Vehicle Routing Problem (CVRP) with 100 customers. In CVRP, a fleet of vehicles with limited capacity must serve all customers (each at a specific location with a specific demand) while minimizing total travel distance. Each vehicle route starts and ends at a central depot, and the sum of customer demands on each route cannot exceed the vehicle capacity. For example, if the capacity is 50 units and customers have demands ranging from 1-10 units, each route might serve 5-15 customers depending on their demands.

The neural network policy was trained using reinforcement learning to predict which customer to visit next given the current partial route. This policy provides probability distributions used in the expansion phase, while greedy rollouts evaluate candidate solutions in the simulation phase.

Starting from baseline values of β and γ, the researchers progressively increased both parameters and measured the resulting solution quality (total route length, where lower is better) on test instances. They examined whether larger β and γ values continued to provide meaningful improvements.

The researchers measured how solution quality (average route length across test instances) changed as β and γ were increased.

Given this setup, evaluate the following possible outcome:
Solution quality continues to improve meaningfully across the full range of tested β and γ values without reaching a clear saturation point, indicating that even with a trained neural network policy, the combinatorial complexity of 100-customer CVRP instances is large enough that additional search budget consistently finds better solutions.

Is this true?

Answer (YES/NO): NO